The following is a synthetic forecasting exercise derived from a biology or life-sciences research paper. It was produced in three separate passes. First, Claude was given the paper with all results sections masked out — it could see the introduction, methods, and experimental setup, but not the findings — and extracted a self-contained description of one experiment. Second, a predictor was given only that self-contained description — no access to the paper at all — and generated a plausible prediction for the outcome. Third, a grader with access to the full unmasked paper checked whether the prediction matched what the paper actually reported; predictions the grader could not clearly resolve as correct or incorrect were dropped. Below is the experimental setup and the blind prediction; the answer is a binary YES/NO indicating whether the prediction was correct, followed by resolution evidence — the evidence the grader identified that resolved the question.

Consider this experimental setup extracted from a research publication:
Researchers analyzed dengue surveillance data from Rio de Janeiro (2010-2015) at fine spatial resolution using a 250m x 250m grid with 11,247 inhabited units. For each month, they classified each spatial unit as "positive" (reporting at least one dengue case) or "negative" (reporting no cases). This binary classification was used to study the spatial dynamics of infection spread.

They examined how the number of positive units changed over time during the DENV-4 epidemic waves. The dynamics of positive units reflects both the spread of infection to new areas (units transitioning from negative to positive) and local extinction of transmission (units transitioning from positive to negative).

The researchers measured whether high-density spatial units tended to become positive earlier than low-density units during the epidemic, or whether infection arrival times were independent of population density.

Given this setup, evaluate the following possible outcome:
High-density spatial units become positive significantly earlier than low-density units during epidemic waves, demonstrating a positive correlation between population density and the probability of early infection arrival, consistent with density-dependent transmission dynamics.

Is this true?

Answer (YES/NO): YES